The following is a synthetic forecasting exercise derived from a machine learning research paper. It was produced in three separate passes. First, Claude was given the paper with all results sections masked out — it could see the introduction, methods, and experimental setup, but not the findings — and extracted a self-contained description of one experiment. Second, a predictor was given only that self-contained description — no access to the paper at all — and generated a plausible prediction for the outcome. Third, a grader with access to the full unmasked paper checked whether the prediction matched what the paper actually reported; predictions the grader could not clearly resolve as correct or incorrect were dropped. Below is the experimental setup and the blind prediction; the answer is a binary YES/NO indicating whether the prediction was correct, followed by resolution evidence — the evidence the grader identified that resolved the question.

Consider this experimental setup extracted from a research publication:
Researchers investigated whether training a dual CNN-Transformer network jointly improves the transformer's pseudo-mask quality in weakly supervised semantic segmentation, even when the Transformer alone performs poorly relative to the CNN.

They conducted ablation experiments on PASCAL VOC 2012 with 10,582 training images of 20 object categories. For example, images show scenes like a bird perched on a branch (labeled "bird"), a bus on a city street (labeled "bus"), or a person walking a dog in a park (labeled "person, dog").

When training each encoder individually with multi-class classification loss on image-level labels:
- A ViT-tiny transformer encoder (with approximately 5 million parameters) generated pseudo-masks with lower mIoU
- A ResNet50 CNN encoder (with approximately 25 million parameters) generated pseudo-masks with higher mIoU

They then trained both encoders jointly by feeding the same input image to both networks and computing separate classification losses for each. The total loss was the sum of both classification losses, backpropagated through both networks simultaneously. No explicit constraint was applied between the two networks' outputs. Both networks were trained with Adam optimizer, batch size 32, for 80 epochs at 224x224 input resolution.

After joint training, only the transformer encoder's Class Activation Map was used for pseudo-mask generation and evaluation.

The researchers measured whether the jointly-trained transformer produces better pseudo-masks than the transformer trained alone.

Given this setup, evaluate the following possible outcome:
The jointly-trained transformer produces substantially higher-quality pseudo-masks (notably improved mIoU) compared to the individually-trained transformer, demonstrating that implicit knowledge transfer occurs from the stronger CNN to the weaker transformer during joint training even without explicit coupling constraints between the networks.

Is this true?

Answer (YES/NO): YES